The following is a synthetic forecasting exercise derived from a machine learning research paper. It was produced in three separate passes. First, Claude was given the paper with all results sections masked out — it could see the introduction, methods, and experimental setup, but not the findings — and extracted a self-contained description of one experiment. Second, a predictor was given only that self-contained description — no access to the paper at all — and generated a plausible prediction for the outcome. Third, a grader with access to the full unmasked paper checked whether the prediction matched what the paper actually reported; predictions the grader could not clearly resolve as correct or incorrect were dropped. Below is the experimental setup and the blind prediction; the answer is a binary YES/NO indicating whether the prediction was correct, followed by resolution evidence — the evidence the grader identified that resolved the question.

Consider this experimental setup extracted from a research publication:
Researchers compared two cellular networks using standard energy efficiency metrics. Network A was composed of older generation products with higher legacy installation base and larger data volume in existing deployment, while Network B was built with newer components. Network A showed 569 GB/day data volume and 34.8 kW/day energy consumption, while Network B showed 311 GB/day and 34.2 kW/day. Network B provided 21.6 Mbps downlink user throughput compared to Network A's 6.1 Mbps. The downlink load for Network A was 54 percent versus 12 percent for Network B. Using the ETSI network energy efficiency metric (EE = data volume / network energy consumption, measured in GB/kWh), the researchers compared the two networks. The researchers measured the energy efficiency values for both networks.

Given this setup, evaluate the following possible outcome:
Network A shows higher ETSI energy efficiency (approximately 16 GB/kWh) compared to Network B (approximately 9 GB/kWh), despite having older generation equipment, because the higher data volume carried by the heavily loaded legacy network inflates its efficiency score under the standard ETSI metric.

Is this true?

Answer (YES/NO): YES